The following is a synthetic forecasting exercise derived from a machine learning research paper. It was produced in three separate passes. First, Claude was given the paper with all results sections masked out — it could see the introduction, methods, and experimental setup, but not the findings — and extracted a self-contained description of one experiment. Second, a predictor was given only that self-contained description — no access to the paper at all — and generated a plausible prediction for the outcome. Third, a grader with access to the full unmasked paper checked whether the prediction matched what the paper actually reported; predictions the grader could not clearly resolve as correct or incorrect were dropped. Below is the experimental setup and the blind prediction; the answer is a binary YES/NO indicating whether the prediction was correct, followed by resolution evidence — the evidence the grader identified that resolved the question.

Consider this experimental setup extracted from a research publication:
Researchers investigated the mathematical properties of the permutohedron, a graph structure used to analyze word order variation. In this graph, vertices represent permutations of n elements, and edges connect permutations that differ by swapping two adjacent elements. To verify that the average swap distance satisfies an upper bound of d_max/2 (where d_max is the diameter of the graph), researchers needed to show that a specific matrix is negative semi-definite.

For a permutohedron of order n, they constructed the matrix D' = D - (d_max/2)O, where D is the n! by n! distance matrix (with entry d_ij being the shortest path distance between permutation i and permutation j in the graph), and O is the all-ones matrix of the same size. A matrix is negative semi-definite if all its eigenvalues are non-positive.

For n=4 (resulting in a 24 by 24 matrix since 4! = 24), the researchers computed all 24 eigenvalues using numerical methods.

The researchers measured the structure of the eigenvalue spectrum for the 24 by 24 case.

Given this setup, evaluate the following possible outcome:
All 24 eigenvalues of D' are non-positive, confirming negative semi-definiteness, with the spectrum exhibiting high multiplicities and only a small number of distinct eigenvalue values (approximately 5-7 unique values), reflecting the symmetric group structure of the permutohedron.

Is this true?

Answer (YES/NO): NO